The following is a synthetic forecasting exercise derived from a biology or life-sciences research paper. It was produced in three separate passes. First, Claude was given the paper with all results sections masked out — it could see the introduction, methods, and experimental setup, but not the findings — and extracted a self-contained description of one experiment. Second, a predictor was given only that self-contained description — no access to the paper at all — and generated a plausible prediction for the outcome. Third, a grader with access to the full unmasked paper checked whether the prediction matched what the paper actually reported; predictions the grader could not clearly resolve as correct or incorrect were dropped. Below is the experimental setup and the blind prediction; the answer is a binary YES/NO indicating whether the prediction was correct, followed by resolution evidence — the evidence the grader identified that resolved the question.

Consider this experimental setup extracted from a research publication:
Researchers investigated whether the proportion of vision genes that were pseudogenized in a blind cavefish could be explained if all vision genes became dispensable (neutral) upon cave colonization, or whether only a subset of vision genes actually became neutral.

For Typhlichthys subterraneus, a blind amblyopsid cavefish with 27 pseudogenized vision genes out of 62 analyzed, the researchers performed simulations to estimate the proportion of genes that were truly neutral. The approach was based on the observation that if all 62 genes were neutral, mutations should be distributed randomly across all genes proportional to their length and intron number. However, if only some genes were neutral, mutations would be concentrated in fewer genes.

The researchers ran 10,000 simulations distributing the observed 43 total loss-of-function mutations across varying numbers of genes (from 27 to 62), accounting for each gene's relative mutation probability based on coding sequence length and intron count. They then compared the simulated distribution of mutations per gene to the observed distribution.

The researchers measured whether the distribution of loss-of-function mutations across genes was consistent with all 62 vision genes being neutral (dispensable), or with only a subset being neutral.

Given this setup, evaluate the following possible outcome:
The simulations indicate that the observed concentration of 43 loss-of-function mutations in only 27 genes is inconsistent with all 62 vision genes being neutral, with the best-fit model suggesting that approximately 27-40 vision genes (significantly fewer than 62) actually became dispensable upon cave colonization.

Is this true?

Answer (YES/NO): NO